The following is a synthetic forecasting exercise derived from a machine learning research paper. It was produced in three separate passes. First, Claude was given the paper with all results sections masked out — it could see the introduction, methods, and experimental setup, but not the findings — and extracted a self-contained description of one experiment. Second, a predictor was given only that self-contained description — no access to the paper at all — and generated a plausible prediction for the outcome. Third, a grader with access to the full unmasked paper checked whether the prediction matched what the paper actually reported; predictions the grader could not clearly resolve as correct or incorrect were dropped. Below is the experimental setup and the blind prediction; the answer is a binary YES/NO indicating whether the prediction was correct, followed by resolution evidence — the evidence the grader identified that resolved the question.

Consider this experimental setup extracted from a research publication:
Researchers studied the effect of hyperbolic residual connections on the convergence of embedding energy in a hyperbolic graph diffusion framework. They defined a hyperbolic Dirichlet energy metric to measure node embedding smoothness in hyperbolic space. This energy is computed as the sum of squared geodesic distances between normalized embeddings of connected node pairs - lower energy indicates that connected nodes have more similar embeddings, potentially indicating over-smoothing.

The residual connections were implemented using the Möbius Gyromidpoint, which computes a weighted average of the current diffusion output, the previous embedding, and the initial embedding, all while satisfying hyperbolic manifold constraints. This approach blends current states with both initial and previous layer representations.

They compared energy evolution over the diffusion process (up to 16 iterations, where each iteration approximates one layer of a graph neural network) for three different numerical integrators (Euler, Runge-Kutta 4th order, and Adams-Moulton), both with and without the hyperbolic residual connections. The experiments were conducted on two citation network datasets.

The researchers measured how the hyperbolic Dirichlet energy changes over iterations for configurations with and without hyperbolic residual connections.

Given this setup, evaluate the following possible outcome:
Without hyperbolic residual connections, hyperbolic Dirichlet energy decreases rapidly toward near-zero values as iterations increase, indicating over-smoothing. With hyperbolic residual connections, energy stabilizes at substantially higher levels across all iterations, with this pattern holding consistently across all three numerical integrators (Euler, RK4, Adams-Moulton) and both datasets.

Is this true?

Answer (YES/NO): YES